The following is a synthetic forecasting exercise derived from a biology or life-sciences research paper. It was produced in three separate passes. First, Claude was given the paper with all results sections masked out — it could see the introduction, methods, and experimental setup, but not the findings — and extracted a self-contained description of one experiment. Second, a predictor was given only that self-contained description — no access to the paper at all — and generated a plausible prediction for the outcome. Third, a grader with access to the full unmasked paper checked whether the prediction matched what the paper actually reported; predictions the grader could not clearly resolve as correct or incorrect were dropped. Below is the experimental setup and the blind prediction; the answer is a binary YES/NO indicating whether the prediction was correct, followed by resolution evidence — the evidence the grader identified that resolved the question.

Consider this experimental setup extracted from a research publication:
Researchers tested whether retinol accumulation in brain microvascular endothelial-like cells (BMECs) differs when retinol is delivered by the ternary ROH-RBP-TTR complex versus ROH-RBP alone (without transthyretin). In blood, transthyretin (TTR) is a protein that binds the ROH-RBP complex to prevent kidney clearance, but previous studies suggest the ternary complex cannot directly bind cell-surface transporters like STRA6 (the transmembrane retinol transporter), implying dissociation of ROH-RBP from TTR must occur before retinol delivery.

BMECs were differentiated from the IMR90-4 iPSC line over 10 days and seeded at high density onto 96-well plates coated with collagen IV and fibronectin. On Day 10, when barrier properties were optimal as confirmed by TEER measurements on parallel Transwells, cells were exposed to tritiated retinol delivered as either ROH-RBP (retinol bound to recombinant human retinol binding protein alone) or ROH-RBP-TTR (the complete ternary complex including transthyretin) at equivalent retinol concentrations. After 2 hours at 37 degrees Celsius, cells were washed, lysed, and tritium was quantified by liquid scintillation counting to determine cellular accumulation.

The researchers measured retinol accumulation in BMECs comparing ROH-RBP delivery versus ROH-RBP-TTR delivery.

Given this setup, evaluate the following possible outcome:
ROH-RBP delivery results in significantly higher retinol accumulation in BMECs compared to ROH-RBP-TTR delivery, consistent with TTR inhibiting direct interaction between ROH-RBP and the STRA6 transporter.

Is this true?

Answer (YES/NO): NO